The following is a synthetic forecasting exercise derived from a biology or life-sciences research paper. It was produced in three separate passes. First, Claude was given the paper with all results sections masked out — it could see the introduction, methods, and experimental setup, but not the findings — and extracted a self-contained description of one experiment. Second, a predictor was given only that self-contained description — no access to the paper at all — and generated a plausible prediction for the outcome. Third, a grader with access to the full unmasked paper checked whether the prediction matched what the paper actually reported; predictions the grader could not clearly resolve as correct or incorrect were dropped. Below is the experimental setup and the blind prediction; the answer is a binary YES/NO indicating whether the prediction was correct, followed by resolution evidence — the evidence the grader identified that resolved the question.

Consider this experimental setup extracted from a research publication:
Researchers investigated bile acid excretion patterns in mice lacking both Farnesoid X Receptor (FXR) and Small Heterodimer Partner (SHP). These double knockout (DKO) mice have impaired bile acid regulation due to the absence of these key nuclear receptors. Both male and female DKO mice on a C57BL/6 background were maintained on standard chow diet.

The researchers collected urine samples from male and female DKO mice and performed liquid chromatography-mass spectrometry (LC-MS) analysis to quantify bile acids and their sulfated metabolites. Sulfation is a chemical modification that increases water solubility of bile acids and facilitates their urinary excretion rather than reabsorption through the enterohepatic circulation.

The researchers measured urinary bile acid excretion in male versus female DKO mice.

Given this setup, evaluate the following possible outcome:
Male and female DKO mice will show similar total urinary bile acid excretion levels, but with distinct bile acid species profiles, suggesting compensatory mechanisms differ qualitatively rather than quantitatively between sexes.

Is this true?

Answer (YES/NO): NO